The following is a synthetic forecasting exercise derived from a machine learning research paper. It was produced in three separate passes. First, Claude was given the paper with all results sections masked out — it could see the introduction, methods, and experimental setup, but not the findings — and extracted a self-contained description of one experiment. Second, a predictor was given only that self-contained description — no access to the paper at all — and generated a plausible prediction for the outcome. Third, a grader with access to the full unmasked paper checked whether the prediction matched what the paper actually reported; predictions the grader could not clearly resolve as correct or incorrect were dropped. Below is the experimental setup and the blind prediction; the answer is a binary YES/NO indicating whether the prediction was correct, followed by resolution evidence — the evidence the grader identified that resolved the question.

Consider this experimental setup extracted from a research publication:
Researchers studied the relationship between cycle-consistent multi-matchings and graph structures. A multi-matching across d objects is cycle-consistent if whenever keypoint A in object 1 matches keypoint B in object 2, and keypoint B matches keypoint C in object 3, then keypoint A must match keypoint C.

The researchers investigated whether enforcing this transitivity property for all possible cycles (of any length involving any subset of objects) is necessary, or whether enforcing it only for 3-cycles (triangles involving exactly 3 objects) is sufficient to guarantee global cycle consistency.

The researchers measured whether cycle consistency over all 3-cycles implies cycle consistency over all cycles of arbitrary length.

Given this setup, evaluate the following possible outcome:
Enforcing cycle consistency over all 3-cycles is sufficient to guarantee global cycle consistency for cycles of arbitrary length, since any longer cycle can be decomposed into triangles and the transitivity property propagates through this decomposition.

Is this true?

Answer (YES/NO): YES